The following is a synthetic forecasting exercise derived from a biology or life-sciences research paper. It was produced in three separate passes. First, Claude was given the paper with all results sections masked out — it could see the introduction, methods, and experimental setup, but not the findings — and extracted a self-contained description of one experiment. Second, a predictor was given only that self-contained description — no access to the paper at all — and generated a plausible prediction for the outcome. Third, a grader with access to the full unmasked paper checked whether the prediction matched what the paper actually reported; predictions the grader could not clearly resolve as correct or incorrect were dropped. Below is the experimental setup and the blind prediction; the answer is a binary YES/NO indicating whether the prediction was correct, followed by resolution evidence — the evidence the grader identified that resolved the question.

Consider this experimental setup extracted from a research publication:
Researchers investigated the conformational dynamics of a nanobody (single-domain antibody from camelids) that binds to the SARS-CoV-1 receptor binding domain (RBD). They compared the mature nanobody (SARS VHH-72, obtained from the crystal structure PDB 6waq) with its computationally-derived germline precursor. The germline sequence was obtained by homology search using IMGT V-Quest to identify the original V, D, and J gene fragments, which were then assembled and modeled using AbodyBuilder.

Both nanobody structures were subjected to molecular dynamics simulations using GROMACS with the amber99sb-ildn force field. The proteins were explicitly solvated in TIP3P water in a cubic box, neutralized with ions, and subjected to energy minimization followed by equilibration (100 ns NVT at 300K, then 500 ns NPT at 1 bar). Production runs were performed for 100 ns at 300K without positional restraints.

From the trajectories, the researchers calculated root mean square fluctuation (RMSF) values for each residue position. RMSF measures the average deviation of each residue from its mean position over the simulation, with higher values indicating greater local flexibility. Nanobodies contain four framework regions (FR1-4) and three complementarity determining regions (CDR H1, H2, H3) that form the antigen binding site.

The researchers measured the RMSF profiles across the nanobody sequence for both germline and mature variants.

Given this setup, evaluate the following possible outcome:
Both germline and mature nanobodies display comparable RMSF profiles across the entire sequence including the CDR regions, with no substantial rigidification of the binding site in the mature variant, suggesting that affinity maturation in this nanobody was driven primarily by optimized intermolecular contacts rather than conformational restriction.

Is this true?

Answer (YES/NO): NO